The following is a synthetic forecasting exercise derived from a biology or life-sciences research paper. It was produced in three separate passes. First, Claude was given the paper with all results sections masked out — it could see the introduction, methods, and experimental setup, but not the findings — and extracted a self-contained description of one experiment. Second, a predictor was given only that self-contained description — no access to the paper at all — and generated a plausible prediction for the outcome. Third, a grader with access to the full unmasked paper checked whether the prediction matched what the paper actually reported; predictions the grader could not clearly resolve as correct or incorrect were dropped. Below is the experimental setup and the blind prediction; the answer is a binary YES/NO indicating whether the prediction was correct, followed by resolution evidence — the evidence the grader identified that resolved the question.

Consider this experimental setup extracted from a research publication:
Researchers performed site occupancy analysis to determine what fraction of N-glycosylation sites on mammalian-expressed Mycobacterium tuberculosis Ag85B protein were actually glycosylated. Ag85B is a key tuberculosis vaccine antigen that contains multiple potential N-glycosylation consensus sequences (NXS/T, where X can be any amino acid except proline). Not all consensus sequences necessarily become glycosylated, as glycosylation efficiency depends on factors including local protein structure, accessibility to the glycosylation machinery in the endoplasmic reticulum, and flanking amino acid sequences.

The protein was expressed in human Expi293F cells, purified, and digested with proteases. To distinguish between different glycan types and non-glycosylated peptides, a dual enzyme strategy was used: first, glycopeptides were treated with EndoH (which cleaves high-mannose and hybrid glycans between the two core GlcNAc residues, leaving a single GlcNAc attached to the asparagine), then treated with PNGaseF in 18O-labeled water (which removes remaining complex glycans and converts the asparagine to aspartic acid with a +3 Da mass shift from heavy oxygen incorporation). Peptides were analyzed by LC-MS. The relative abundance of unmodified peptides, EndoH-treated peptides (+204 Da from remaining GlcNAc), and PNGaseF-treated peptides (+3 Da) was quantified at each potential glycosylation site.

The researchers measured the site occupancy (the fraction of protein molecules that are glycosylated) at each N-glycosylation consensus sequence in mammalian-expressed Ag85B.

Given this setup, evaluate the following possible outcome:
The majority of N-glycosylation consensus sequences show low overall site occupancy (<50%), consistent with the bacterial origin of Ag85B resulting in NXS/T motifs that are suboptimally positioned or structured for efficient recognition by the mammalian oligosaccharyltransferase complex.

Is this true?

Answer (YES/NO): NO